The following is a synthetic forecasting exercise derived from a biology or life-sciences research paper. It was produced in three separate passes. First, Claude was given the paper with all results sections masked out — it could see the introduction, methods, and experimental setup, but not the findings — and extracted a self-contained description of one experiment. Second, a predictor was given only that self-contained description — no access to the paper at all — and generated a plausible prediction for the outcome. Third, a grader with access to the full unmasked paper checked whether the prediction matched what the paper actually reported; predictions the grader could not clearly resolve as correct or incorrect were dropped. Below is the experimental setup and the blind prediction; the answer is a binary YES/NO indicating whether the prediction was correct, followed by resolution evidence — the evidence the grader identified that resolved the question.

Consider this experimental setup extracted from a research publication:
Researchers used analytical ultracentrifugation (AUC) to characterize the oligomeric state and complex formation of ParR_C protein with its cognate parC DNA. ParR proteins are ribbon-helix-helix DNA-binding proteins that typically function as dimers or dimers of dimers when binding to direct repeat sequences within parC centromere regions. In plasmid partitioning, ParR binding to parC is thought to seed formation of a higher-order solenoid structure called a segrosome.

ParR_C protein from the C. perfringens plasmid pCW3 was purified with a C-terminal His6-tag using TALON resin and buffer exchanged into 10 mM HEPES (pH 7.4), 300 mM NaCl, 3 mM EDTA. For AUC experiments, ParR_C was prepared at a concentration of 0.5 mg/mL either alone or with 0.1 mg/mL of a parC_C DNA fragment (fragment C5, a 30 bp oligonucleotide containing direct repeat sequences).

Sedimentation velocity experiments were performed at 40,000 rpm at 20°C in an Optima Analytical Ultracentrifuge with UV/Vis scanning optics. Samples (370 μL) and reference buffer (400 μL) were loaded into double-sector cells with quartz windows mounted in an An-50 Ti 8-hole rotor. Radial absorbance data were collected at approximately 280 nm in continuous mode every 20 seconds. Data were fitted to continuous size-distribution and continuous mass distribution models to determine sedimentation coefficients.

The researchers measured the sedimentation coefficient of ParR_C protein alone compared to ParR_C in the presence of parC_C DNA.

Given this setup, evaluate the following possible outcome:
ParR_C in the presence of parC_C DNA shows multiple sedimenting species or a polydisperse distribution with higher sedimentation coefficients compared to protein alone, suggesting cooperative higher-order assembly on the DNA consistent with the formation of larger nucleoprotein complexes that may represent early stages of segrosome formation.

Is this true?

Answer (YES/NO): NO